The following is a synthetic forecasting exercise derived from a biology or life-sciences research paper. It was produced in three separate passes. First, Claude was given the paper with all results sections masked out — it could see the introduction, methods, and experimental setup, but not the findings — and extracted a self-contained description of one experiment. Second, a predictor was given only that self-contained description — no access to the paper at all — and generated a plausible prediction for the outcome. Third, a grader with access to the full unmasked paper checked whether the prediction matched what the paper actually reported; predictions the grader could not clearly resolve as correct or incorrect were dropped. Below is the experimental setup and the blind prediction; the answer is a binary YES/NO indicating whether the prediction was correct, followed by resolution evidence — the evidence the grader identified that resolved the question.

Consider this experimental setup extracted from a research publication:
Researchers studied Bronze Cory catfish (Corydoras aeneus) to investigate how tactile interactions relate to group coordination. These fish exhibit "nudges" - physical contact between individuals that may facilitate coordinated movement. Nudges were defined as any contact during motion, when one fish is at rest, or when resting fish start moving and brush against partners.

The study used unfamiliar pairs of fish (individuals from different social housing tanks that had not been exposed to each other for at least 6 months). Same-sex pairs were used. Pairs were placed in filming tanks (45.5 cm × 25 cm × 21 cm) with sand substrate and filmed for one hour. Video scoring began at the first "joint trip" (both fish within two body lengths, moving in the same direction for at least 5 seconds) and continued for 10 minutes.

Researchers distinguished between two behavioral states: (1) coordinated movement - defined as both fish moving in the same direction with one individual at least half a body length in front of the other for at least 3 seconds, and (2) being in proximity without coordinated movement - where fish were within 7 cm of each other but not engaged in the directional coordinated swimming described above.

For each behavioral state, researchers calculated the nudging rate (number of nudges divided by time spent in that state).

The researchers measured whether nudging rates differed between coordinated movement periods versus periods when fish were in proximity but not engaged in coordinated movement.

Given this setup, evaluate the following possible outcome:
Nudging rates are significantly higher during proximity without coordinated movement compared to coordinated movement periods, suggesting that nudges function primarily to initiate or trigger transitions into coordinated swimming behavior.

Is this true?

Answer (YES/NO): NO